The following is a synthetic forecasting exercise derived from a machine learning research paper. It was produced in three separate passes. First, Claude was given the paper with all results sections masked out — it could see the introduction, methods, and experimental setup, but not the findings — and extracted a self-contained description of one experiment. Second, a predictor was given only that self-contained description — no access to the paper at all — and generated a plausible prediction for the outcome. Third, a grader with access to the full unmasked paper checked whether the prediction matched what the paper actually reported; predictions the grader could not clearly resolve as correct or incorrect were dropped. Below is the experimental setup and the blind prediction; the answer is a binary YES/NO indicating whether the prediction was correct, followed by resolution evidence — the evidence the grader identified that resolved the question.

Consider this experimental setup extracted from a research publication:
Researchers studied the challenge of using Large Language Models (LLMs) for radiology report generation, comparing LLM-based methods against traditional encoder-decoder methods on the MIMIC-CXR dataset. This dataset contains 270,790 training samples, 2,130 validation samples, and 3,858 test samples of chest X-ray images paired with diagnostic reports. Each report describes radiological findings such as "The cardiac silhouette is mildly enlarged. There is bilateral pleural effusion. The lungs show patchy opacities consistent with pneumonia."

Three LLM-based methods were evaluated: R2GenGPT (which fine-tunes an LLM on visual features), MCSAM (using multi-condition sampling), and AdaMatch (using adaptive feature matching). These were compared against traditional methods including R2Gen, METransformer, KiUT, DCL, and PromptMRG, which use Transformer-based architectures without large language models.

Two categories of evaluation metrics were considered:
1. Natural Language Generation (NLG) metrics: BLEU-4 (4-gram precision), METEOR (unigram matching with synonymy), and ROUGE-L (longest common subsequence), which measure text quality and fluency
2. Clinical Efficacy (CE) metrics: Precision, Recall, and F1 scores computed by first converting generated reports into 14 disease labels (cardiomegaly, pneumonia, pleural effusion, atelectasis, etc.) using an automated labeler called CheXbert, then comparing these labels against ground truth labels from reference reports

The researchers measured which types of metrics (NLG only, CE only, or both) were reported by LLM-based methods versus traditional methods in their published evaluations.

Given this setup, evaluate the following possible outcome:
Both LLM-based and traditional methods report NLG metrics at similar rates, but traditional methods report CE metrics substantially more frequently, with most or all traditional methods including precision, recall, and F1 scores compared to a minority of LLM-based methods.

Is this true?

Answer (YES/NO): NO